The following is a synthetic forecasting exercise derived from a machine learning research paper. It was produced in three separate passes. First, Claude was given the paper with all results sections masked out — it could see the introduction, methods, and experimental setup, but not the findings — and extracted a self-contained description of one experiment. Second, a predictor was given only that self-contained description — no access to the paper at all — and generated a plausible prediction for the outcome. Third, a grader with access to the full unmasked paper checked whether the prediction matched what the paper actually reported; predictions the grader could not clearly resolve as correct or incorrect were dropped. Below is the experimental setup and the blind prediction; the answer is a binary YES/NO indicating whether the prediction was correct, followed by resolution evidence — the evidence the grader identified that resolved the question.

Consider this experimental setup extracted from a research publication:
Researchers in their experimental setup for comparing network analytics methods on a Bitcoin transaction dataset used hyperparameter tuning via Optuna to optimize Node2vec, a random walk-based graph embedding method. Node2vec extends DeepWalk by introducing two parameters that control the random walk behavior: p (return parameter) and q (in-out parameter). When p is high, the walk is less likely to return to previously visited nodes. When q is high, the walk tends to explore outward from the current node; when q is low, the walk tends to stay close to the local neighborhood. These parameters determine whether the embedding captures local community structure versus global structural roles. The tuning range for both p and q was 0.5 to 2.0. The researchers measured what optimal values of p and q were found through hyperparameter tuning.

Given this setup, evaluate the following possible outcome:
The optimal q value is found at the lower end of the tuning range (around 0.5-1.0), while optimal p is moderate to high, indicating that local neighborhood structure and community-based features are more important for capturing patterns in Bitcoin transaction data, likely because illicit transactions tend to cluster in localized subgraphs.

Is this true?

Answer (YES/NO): NO